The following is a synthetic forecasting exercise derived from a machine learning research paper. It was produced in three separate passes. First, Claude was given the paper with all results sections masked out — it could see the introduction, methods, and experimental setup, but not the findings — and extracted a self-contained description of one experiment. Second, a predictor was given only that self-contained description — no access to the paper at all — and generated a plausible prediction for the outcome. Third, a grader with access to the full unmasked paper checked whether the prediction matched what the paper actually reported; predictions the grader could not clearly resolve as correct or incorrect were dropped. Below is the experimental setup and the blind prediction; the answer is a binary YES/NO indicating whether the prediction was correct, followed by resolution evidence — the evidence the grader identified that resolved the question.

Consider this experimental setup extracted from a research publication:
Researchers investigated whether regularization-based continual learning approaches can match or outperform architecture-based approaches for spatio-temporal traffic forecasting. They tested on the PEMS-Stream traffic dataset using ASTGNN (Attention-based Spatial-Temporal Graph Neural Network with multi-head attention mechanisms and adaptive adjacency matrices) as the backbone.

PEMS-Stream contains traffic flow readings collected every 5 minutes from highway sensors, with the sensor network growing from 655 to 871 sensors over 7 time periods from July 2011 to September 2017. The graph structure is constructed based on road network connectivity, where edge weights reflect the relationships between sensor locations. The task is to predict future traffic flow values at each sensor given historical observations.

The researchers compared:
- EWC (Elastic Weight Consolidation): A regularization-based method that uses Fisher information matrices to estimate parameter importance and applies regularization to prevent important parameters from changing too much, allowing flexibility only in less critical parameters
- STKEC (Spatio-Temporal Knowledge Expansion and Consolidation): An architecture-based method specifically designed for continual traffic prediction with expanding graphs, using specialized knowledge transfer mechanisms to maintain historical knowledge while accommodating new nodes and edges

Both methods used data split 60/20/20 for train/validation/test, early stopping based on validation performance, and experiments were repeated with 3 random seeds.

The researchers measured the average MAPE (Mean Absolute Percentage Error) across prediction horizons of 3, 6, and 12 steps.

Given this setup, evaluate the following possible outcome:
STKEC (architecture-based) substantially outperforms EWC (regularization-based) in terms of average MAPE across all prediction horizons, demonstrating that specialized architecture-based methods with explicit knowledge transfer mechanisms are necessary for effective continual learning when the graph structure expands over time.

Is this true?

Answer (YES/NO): NO